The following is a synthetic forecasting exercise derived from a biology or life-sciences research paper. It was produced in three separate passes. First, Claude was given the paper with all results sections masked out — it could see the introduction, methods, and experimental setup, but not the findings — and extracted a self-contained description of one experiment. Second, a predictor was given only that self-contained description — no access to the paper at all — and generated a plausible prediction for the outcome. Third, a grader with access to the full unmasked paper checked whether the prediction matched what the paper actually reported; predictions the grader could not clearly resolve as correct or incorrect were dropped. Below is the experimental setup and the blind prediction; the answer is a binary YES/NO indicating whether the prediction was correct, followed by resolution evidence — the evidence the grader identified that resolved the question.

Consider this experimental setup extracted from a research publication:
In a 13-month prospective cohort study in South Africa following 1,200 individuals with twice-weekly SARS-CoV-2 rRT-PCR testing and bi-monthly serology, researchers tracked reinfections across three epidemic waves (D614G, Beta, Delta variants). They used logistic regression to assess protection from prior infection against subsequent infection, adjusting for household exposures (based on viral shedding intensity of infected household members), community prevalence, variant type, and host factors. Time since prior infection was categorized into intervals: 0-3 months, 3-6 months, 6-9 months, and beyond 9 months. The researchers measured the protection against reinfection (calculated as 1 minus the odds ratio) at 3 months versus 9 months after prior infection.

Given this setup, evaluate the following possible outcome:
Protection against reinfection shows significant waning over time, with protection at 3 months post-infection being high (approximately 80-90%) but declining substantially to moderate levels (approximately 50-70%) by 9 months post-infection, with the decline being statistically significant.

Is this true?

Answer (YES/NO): NO